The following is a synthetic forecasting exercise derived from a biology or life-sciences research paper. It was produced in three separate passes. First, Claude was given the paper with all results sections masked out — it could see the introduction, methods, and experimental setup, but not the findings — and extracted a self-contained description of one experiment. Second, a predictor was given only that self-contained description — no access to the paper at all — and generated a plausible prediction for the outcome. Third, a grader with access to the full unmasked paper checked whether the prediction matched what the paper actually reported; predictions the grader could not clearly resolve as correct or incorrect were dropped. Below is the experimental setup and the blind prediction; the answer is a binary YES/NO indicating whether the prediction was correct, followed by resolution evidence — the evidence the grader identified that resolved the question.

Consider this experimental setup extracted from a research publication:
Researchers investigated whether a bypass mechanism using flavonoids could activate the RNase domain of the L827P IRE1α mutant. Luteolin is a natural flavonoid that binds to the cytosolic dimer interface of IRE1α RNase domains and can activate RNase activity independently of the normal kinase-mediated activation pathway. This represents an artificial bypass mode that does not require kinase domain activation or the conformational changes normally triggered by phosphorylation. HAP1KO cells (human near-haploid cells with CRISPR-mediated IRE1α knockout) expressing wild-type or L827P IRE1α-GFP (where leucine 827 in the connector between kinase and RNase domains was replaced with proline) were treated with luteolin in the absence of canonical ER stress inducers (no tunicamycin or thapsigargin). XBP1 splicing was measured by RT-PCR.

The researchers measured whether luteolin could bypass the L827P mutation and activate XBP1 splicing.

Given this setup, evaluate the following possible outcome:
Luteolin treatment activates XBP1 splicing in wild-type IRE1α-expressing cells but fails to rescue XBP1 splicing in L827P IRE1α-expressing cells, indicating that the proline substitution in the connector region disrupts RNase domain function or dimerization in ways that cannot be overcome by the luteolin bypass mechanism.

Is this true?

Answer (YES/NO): YES